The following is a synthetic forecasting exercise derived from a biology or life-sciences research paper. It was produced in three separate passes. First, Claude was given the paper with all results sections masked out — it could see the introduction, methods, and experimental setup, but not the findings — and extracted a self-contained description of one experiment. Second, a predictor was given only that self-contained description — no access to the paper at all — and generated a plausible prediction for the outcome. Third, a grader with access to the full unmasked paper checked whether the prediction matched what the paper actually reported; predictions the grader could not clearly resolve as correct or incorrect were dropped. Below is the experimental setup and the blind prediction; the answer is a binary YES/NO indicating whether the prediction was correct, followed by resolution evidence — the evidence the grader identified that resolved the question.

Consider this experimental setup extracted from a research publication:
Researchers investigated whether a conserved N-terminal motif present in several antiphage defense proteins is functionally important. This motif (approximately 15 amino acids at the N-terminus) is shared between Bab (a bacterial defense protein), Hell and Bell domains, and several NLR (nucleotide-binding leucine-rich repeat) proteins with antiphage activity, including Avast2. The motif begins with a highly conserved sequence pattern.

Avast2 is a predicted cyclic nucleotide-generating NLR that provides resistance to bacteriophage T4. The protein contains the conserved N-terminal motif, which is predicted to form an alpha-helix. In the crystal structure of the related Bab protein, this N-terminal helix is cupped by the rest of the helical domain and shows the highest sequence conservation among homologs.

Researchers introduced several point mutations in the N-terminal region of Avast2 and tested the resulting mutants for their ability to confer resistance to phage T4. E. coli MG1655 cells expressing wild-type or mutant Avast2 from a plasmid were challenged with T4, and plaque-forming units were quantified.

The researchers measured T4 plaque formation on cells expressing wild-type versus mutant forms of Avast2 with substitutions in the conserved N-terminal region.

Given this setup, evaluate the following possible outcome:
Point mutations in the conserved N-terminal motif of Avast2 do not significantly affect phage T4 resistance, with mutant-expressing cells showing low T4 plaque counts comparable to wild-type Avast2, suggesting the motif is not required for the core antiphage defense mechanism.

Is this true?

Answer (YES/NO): NO